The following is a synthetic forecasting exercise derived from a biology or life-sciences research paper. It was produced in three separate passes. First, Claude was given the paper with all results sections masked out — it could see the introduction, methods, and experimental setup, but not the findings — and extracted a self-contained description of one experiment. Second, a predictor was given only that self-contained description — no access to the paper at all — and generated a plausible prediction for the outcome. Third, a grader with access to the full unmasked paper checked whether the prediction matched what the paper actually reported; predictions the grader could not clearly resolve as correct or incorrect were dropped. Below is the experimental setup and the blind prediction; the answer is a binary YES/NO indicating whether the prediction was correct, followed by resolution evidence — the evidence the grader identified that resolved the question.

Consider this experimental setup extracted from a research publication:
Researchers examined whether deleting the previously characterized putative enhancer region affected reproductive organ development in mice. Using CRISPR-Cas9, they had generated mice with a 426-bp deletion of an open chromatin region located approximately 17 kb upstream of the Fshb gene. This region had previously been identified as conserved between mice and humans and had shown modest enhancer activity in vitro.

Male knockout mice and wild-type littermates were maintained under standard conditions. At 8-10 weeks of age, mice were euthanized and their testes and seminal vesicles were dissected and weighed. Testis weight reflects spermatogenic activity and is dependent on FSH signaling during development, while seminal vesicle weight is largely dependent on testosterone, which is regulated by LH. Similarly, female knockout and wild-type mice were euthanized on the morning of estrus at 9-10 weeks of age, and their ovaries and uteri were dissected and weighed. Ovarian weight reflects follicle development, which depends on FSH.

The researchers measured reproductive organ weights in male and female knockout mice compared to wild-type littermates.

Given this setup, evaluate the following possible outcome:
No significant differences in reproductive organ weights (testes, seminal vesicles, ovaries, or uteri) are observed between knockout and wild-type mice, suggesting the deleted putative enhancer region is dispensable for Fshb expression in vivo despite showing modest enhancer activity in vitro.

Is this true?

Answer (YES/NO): NO